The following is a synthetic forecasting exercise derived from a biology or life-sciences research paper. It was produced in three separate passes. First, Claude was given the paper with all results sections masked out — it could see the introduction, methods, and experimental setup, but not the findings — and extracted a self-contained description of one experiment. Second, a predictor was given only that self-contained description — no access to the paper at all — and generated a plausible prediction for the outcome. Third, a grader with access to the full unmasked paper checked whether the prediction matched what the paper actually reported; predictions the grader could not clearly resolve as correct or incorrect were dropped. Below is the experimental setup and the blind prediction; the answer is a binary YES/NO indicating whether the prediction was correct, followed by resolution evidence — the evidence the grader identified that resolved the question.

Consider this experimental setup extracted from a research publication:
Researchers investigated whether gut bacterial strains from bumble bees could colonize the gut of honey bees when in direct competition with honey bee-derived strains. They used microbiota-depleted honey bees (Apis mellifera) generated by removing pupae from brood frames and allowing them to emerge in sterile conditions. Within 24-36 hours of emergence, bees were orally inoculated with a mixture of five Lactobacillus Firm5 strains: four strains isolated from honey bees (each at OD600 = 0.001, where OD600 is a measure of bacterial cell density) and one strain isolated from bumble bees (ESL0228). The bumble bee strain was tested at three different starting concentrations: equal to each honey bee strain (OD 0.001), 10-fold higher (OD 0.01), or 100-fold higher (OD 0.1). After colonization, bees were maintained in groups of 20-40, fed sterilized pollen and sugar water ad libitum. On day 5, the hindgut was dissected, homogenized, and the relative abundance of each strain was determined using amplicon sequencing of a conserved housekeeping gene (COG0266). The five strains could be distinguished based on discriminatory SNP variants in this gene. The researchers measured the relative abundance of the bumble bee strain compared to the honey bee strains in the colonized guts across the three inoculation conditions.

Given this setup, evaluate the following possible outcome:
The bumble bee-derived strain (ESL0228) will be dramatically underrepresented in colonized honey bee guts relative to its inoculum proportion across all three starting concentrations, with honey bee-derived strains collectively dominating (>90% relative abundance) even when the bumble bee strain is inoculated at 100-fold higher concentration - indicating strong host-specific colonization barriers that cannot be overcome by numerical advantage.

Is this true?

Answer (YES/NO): YES